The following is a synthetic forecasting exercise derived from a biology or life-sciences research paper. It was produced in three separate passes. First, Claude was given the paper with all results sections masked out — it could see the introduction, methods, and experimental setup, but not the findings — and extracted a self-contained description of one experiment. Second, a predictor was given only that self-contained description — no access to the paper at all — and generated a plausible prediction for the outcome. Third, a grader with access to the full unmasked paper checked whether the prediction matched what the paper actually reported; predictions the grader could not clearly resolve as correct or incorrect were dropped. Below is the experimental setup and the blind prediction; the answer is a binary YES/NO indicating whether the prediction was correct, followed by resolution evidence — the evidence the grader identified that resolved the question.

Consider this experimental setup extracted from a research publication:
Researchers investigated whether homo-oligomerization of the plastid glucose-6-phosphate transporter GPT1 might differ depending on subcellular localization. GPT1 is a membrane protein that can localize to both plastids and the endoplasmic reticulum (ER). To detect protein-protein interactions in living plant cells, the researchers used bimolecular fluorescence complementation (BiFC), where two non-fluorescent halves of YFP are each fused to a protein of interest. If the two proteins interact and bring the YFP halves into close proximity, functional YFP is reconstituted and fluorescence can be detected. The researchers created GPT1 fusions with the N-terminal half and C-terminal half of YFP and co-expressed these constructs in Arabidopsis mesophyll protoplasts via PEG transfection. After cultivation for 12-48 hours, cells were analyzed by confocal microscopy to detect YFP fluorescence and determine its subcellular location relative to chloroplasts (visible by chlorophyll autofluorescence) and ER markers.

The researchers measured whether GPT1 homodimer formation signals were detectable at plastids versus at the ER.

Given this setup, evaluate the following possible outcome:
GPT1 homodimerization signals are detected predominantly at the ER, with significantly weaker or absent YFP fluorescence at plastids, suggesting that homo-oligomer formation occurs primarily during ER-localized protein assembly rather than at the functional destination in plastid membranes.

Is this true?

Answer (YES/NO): NO